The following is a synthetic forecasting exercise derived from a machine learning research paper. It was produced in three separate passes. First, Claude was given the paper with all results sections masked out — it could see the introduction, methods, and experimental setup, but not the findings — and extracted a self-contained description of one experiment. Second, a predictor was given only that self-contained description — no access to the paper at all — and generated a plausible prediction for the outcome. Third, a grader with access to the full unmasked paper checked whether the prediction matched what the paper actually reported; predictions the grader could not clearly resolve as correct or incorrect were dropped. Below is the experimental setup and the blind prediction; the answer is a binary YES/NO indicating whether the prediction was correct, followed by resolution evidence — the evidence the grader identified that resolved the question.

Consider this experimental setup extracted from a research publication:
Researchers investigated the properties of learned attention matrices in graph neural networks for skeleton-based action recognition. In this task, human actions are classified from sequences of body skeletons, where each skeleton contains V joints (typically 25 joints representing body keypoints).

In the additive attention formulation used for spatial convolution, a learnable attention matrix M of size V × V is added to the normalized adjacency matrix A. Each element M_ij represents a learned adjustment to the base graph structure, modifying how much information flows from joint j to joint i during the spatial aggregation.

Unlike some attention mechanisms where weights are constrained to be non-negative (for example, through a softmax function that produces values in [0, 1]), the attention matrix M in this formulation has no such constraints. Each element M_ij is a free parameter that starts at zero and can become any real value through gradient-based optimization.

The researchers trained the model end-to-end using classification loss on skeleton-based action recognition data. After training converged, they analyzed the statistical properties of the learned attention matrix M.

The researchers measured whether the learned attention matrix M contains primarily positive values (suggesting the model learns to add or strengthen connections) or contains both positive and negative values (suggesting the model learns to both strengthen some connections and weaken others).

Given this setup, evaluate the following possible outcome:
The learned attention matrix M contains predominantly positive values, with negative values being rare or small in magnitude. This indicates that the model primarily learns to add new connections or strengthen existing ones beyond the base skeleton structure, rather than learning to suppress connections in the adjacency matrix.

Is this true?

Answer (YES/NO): NO